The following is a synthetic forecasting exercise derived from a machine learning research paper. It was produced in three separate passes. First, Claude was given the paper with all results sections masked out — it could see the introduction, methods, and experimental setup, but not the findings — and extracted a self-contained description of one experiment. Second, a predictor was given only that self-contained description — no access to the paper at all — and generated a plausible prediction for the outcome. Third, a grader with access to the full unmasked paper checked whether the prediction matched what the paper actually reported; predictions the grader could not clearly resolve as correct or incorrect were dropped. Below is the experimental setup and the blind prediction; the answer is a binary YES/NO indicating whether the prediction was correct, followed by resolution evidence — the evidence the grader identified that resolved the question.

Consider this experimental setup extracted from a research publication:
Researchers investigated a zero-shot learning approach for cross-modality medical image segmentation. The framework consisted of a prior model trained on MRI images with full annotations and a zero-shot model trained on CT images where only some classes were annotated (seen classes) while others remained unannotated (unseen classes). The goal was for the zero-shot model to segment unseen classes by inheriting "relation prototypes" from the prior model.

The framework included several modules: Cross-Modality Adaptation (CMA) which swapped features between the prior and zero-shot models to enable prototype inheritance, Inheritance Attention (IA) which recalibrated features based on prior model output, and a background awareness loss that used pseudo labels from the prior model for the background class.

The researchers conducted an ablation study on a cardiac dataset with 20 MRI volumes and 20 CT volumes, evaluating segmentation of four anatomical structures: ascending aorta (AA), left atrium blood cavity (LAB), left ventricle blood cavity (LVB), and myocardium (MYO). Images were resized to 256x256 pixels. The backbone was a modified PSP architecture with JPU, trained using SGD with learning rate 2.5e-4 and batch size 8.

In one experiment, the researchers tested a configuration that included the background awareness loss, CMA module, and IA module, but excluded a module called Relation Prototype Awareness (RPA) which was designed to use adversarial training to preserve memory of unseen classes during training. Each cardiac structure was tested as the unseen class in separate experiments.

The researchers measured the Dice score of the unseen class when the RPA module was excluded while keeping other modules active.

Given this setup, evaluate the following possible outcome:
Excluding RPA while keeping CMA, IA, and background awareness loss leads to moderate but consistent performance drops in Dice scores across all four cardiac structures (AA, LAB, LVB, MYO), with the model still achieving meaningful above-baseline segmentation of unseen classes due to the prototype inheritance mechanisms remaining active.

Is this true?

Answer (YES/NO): NO